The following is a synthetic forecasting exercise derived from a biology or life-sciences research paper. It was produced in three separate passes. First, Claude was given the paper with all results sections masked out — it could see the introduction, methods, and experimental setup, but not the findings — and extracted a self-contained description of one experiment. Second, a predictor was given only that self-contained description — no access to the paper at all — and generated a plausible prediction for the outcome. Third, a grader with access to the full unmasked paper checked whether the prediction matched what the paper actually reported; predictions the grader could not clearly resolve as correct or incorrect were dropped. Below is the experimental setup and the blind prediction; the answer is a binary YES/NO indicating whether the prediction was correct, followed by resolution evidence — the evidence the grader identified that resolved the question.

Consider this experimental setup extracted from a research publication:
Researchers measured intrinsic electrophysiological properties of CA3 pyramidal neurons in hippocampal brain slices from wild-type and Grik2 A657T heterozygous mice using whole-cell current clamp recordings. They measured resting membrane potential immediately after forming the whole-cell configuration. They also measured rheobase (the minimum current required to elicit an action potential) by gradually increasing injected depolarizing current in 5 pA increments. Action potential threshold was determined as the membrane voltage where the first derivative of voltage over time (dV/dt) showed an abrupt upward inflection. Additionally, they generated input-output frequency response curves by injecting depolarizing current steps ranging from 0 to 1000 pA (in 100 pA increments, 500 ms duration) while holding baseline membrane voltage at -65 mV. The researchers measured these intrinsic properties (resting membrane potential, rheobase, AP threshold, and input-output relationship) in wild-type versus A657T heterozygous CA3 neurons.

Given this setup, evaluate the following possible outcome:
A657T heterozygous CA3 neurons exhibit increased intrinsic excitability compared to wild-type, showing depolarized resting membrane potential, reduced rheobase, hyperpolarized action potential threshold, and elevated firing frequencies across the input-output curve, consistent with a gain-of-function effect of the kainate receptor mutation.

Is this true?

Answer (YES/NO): NO